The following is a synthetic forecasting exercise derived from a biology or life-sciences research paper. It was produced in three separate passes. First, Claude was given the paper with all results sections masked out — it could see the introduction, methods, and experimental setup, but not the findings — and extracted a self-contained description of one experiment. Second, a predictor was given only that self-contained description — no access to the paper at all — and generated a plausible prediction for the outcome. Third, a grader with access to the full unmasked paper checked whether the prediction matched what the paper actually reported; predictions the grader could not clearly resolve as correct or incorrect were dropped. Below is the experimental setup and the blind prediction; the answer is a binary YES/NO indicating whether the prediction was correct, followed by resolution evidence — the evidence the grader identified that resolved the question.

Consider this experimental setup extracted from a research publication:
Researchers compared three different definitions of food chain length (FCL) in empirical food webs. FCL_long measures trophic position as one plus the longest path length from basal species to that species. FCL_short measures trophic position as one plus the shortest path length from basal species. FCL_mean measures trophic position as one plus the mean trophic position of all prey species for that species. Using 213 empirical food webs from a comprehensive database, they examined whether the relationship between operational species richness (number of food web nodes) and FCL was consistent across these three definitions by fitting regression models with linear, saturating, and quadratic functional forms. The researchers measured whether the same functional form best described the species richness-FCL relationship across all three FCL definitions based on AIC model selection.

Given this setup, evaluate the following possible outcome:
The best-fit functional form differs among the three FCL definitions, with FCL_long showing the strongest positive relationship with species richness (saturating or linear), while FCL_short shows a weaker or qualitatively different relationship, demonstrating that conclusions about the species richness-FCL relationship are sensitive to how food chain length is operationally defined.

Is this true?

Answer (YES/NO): NO